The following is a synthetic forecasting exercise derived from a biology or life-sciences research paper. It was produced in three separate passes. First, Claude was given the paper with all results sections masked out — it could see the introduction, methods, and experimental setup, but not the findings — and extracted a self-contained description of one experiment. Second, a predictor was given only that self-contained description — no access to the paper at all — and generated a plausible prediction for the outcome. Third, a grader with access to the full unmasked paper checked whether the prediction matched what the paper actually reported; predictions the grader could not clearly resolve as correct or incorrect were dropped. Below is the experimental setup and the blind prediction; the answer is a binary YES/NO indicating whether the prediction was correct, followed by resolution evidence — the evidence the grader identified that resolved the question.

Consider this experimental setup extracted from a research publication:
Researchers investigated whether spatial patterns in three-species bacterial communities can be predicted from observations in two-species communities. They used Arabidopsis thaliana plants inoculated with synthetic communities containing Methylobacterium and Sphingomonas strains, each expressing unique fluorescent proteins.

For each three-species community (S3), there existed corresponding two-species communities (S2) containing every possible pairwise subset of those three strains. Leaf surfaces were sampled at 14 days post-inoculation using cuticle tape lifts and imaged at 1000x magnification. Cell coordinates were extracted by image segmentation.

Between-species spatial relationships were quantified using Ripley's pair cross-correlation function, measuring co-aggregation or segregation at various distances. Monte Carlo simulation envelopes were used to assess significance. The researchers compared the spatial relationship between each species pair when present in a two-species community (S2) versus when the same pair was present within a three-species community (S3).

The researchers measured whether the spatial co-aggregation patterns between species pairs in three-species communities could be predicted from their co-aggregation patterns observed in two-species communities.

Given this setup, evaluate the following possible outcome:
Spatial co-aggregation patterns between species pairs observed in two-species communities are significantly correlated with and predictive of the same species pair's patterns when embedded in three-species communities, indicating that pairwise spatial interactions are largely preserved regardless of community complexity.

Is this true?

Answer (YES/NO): NO